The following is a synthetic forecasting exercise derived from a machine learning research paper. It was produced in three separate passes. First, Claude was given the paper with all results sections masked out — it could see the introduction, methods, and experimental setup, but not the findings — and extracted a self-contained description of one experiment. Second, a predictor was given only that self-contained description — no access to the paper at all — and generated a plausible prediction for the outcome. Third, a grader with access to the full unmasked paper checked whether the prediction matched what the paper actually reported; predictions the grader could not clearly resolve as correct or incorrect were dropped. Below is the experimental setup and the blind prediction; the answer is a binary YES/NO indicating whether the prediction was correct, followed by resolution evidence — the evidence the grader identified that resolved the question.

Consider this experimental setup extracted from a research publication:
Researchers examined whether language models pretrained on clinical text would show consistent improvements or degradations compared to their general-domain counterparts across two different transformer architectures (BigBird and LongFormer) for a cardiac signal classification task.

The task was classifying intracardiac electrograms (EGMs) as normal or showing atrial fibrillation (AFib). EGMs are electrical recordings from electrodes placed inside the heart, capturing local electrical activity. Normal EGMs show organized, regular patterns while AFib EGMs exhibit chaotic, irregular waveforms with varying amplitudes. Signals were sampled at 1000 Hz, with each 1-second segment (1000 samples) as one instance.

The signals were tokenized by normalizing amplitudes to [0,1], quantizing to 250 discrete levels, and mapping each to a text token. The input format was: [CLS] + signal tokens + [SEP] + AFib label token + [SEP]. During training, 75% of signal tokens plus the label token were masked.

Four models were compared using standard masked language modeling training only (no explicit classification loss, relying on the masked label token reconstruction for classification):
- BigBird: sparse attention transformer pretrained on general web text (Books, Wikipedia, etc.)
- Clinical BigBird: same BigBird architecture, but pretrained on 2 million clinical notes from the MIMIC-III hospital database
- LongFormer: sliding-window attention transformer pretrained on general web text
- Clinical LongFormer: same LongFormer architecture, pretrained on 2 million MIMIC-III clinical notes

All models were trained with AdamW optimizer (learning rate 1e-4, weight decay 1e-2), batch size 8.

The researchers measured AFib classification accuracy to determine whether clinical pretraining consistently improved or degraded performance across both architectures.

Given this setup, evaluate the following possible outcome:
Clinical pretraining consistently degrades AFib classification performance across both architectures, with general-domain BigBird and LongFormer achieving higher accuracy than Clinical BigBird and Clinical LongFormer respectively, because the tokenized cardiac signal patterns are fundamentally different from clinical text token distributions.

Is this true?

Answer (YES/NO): NO